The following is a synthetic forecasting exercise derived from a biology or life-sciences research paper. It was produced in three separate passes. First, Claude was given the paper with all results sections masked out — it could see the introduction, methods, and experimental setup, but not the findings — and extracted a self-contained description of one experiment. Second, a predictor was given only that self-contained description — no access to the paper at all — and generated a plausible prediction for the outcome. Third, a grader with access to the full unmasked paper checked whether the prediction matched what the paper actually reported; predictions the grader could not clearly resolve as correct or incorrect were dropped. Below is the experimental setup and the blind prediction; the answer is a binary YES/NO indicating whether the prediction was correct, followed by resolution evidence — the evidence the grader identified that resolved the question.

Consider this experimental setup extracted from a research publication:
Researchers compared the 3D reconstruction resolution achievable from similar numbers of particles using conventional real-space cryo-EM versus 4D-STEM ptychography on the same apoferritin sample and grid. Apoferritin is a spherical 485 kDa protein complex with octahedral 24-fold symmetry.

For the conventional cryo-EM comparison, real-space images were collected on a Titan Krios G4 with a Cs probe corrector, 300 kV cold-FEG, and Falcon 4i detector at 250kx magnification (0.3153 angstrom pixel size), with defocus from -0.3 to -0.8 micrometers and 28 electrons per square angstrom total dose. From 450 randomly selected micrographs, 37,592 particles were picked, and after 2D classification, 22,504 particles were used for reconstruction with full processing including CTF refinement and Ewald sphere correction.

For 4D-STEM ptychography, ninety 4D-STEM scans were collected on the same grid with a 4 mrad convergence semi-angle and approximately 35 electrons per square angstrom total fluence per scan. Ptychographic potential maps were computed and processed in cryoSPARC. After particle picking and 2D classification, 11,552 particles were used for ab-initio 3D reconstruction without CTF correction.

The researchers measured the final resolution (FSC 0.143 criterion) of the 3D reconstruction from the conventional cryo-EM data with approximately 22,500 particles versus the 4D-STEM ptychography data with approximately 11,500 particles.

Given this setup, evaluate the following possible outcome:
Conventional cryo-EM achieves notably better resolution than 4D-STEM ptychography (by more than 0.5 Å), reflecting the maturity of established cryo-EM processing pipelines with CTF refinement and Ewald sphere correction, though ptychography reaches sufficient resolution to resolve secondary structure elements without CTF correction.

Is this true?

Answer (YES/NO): YES